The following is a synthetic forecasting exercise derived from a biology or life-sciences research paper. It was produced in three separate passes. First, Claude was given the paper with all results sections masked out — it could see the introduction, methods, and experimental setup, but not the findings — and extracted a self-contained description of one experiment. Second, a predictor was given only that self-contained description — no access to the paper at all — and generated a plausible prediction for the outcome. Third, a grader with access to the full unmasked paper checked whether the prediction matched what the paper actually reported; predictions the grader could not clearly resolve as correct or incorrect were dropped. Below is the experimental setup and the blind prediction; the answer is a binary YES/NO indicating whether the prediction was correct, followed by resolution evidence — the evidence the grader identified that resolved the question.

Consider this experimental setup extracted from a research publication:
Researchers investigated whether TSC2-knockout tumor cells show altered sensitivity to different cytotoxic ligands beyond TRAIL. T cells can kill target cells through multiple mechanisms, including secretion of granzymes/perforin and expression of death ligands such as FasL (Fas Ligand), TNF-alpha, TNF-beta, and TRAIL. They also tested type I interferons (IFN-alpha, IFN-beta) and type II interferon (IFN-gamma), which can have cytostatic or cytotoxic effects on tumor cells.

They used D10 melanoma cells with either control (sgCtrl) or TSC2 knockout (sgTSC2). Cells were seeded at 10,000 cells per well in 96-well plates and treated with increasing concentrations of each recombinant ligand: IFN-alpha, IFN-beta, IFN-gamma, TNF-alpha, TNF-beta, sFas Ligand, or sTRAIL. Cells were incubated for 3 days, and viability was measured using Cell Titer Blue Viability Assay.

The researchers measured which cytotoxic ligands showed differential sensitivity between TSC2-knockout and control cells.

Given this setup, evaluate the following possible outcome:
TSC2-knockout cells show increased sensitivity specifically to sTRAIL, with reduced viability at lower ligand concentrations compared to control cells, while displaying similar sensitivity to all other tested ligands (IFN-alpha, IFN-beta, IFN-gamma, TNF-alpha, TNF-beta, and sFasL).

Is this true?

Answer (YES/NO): YES